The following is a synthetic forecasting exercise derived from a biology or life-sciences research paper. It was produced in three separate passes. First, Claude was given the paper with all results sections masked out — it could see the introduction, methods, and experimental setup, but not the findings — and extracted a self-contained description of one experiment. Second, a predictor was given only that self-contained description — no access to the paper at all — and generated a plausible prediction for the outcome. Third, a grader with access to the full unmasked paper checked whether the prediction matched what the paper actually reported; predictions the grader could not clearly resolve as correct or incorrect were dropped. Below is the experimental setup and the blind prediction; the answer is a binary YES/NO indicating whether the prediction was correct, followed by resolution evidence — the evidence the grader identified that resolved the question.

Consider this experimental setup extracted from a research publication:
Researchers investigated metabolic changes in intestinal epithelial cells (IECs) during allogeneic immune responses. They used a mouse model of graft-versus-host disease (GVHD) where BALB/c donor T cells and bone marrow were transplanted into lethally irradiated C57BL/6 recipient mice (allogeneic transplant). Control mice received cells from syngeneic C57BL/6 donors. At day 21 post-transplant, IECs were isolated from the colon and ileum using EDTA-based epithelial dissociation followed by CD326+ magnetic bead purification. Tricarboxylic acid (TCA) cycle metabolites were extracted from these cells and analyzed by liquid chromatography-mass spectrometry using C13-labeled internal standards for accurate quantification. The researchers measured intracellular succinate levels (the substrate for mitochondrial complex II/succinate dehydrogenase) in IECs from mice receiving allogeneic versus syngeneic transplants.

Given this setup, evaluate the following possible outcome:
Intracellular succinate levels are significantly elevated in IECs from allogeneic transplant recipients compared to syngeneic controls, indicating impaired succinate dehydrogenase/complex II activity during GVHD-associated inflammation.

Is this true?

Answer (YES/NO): YES